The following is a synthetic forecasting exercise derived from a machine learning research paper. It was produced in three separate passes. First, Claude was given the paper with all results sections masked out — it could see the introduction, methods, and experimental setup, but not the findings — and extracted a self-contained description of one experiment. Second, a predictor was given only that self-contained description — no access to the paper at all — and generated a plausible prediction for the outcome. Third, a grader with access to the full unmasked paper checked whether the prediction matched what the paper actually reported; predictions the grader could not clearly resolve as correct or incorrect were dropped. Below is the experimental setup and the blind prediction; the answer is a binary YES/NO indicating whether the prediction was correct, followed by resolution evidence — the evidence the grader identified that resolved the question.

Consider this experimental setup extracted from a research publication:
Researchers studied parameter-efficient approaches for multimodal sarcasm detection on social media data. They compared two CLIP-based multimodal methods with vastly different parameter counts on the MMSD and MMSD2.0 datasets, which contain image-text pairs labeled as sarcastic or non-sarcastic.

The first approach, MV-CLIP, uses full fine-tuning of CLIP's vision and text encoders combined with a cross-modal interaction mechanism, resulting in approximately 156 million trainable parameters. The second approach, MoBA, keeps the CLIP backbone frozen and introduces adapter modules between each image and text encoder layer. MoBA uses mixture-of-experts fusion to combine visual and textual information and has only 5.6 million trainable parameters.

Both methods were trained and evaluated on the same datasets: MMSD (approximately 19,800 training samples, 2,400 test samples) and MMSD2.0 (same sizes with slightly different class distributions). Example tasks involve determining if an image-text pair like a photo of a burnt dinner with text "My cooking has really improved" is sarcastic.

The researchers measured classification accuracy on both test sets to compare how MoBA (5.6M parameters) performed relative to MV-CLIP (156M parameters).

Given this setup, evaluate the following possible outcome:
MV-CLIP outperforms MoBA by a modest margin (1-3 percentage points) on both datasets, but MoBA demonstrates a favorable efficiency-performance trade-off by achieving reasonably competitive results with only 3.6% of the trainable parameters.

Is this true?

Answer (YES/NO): NO